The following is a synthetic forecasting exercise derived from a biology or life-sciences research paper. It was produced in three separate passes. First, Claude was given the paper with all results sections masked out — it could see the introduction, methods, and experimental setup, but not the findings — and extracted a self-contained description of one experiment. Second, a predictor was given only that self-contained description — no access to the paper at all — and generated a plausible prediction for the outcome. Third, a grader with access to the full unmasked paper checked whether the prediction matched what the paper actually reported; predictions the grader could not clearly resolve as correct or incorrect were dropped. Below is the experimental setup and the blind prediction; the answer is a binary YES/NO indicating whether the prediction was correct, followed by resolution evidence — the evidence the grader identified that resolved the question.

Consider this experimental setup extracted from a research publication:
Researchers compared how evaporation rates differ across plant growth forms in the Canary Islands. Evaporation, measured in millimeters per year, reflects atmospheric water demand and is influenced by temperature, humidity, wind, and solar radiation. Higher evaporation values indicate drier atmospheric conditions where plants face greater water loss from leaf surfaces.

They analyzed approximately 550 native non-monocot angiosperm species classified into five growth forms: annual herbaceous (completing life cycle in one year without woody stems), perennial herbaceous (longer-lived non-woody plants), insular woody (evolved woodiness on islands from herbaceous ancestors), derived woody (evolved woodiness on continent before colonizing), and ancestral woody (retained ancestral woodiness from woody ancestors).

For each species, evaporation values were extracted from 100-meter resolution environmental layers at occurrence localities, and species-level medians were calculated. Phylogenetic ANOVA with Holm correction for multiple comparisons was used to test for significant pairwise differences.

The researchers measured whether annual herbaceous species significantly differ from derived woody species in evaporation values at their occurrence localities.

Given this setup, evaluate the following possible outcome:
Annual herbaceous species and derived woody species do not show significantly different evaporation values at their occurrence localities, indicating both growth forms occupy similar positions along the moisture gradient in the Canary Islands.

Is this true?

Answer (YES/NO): YES